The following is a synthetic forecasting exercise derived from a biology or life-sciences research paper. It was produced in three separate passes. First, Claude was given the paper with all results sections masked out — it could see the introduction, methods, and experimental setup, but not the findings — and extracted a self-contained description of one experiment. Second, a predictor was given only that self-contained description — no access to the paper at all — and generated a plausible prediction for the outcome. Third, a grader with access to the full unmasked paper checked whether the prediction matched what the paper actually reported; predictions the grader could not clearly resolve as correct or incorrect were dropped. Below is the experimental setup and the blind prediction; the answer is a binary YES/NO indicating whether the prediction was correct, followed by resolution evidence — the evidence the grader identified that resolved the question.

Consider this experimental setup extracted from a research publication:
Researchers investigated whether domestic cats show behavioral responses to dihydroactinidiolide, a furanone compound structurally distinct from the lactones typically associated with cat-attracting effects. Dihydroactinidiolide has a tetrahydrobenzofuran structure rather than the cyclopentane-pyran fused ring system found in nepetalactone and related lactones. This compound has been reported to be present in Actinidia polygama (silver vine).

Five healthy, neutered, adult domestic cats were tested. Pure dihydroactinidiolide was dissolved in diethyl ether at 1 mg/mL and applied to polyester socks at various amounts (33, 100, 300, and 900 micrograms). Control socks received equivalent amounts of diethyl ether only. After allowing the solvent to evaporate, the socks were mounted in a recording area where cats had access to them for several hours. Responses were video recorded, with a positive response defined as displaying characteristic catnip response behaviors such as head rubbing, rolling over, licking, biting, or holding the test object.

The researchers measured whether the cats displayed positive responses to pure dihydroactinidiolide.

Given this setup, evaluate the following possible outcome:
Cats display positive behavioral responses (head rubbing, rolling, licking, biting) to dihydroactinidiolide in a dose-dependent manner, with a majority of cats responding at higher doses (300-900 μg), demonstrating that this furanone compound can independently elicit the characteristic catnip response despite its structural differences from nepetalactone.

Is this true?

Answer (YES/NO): NO